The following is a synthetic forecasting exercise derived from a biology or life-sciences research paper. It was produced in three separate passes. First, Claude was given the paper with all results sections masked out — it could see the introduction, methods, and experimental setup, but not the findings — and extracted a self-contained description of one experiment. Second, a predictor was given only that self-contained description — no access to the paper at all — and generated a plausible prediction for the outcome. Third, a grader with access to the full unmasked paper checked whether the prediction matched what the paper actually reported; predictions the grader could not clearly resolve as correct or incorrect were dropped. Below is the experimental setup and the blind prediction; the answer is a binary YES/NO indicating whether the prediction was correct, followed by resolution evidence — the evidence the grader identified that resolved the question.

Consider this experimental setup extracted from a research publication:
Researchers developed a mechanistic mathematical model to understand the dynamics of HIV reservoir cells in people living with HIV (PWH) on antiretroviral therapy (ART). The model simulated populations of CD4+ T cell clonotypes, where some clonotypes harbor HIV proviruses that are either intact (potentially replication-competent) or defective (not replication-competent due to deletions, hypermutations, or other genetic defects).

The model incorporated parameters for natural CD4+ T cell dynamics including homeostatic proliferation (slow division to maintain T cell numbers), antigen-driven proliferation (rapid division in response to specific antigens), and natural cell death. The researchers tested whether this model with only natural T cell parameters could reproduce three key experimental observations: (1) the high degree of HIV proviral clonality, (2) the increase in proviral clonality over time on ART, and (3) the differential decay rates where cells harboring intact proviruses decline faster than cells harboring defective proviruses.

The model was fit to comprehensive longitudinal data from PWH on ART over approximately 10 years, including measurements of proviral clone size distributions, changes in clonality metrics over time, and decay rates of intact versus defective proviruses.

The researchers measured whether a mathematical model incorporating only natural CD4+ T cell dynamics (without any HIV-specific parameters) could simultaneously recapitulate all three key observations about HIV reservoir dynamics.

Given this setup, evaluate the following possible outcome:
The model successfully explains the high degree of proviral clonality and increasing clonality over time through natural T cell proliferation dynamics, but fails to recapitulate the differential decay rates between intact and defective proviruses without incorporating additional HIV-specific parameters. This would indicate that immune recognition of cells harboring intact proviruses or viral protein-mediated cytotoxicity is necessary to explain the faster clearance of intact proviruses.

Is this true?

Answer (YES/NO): NO